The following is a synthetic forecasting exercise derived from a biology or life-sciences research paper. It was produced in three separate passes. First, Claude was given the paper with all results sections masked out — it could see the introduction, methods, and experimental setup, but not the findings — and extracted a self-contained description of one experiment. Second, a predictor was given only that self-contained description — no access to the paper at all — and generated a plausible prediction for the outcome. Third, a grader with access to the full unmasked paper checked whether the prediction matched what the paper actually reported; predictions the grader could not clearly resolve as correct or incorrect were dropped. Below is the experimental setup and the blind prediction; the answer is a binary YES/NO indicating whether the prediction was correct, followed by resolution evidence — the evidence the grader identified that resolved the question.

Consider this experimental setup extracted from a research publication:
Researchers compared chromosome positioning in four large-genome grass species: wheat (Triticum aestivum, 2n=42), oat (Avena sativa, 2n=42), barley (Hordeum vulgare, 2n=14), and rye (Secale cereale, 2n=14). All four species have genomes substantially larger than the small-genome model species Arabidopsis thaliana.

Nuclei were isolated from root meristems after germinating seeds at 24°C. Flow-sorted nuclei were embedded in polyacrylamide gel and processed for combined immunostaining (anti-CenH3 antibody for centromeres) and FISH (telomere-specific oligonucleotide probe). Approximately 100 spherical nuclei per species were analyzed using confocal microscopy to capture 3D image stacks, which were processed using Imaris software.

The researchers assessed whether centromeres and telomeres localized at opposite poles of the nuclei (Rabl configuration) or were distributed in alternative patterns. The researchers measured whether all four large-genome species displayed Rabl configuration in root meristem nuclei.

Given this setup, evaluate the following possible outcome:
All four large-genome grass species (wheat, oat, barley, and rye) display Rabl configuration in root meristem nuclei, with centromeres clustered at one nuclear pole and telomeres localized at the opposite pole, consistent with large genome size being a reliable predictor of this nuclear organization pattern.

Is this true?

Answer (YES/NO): YES